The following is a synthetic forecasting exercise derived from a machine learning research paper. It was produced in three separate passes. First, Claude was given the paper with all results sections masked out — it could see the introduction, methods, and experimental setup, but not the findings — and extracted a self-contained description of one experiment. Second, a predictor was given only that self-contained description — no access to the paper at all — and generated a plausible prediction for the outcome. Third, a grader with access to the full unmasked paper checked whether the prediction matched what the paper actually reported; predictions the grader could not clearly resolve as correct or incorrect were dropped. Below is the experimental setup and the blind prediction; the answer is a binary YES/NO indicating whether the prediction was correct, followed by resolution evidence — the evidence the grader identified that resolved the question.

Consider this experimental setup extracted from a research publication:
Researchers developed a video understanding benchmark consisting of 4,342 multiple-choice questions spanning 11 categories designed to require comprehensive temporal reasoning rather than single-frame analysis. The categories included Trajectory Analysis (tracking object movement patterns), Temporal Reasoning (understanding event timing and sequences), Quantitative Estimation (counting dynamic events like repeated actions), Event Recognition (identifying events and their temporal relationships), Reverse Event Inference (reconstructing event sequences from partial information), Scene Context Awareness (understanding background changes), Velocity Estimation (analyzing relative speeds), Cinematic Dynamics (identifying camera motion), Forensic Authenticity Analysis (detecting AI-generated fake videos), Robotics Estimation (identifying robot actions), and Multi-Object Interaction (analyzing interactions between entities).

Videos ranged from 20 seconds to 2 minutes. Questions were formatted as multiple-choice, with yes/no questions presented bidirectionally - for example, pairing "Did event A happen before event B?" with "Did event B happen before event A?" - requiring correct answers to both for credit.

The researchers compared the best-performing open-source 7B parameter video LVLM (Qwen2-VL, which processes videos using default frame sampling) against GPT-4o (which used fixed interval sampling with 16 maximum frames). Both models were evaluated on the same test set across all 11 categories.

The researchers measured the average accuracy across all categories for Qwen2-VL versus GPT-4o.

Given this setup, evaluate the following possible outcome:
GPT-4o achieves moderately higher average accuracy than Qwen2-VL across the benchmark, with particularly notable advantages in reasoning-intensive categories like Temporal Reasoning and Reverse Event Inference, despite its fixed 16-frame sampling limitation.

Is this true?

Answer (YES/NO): NO